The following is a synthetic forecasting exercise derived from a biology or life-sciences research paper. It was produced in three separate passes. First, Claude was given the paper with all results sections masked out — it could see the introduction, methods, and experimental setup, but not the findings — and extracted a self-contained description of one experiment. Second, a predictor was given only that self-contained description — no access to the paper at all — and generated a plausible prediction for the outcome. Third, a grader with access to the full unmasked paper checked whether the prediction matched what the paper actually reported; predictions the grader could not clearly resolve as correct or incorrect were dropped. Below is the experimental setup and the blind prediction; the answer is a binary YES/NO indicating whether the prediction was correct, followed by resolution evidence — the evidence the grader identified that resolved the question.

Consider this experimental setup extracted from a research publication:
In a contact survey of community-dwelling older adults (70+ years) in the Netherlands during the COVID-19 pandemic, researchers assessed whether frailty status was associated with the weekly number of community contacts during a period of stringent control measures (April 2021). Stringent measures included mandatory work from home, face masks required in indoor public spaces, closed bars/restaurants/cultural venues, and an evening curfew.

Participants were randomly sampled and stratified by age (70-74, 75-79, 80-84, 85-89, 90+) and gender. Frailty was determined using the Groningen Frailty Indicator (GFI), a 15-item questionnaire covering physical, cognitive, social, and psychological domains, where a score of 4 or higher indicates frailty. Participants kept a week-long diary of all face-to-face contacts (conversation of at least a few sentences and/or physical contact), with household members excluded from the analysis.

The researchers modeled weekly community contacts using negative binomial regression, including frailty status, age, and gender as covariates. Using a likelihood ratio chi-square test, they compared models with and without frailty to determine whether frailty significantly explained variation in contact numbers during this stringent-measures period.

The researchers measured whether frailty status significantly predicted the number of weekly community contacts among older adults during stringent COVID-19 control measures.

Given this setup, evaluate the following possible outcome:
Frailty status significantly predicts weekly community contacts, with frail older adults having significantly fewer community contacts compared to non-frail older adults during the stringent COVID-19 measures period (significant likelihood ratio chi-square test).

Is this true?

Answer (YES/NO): NO